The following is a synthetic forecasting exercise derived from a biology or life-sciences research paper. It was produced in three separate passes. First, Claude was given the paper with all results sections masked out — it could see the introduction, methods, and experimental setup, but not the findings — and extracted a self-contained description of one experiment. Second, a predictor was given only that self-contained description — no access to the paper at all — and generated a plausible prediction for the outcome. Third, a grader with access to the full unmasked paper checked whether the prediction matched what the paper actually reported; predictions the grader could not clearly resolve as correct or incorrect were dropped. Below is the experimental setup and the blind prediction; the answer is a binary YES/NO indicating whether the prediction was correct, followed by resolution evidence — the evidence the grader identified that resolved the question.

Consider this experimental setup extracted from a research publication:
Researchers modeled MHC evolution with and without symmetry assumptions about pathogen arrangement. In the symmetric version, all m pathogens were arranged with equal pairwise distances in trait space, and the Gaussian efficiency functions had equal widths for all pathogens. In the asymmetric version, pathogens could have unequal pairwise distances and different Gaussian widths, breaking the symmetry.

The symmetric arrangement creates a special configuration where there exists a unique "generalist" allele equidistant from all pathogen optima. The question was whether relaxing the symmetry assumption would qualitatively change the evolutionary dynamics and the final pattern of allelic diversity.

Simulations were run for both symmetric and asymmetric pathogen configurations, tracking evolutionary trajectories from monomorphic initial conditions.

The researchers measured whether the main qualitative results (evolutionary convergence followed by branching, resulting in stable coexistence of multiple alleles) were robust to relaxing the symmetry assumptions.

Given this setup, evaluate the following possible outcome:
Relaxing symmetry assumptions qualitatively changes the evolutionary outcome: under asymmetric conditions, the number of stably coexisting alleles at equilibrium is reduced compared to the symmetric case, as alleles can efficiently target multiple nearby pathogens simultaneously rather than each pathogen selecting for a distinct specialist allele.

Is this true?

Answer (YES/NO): NO